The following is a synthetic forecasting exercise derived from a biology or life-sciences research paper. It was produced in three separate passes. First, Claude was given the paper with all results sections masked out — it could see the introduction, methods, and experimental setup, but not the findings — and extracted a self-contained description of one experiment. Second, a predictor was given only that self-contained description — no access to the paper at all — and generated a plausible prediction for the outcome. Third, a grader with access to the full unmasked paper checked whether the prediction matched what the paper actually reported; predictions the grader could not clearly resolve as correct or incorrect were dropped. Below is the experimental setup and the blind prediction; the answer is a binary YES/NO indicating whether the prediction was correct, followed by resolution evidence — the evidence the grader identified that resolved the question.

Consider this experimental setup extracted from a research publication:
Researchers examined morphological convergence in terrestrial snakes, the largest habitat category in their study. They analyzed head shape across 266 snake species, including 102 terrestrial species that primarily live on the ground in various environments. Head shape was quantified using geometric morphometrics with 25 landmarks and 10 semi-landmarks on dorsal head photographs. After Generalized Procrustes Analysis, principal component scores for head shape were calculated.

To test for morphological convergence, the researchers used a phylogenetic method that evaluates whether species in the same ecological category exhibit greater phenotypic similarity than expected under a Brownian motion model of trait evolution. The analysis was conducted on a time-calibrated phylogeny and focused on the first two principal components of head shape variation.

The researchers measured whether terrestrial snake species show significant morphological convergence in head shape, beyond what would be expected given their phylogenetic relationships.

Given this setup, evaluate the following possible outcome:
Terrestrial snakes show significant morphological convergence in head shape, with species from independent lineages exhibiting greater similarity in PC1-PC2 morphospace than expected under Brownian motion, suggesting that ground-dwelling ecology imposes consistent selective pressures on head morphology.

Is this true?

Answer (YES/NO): NO